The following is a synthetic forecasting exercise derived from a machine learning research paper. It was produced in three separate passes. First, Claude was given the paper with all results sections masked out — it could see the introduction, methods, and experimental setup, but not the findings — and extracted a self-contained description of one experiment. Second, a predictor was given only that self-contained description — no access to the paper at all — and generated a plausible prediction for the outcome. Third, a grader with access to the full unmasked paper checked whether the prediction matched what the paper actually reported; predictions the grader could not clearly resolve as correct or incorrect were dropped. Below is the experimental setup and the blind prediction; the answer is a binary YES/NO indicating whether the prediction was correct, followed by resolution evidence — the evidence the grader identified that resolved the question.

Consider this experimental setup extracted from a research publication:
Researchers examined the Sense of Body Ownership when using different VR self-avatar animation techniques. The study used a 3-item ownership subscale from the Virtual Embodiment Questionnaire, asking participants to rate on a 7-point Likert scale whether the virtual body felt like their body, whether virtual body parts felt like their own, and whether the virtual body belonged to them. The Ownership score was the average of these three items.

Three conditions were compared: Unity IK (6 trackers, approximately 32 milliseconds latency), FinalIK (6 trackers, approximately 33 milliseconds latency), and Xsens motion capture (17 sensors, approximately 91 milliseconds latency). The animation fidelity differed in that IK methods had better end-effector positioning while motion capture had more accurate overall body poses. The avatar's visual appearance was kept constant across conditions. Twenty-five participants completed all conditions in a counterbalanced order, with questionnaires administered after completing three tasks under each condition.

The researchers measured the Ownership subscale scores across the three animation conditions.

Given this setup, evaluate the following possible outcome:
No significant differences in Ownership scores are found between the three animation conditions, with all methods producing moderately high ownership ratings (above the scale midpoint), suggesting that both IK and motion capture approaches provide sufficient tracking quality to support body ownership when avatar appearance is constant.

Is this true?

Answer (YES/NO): NO